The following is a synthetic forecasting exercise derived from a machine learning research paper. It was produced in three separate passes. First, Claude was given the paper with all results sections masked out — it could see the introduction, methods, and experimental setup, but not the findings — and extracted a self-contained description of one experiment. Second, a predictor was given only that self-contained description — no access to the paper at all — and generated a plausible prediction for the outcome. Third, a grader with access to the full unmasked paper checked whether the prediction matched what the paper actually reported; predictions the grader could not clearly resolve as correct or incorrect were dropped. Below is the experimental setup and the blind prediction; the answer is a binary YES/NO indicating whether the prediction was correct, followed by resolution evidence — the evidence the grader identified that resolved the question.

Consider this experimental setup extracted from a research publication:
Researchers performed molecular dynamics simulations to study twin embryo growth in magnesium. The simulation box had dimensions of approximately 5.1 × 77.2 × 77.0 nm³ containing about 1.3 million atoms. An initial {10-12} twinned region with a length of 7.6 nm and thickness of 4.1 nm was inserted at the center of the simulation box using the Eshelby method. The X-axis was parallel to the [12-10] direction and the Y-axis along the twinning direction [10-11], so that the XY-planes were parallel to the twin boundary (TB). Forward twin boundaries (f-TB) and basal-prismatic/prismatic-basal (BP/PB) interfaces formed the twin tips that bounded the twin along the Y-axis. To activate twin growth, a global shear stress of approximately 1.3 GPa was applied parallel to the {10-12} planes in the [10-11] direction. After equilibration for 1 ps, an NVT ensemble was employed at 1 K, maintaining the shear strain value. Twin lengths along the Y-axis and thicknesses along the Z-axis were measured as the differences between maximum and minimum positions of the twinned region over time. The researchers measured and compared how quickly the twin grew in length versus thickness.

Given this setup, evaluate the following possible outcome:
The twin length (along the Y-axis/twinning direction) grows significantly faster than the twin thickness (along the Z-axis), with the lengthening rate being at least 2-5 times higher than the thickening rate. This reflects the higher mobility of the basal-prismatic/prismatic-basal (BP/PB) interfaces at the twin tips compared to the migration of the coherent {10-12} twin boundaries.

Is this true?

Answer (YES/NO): NO